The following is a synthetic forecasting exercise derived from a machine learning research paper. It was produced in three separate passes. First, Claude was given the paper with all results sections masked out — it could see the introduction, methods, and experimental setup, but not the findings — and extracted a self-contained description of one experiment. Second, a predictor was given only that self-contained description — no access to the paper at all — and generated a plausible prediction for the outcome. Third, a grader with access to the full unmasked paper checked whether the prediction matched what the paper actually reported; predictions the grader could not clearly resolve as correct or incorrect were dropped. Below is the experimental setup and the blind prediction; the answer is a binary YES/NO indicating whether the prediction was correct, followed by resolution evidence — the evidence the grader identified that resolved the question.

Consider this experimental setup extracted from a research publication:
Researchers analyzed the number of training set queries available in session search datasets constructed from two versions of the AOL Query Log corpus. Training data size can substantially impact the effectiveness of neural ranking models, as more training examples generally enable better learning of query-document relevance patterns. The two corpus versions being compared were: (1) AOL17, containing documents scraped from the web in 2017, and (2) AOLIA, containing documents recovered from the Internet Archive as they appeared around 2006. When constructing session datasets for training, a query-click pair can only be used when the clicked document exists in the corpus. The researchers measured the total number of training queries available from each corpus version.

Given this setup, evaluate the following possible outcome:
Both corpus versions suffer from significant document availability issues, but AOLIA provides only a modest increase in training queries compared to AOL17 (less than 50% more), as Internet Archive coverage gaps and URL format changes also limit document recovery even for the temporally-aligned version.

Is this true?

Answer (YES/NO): NO